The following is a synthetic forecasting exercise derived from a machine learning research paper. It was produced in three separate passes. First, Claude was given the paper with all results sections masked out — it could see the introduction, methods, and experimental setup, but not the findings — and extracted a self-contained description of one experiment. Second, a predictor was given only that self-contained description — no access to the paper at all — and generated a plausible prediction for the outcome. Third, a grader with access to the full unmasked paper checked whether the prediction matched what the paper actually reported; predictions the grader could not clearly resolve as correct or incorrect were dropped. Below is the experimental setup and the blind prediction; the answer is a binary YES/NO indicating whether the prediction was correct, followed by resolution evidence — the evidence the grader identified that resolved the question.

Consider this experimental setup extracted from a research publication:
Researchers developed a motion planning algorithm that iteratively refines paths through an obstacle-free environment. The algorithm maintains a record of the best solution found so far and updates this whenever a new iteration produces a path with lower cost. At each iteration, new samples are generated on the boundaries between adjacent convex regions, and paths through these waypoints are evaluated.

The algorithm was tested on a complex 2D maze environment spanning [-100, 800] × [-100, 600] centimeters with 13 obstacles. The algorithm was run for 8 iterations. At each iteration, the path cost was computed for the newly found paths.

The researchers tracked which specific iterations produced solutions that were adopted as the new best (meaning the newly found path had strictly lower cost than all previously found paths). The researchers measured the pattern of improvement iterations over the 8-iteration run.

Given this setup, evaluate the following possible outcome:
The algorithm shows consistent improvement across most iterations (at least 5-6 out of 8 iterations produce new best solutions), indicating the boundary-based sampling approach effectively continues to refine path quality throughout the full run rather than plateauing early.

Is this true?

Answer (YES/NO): NO